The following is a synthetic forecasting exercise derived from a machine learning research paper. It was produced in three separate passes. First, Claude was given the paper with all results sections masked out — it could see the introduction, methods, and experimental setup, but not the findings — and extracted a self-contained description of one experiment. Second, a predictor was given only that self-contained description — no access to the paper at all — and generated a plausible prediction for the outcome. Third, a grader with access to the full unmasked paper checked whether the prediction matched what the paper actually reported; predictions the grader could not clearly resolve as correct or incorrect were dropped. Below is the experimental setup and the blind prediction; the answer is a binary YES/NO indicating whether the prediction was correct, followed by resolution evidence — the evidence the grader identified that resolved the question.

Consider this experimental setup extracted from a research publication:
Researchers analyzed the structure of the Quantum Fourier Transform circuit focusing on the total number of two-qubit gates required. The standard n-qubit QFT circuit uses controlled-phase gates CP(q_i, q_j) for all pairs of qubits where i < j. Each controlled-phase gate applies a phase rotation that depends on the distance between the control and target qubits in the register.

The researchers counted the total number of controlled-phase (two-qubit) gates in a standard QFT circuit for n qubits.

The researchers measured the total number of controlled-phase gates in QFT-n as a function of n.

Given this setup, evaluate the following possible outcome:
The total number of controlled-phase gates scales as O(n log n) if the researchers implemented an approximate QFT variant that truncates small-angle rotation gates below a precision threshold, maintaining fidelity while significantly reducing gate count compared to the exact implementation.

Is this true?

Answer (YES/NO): NO